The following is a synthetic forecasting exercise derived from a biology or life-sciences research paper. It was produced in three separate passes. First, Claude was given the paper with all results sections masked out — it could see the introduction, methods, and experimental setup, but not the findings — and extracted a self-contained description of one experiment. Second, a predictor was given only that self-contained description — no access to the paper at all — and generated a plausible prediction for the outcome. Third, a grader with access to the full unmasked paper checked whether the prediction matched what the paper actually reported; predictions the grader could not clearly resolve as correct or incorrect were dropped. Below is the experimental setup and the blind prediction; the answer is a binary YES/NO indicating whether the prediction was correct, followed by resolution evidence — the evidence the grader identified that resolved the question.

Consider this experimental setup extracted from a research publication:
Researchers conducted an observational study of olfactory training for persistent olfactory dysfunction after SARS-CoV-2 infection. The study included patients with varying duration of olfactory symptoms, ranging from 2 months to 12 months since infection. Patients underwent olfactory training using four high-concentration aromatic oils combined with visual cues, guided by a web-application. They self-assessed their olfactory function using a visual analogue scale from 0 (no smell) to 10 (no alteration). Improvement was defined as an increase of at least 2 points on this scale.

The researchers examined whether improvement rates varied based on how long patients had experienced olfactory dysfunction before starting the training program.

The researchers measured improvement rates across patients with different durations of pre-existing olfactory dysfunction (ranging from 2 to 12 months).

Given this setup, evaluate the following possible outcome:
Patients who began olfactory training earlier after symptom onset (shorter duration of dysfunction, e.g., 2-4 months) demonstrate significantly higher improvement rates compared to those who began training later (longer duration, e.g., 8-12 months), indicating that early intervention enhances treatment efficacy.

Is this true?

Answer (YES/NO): NO